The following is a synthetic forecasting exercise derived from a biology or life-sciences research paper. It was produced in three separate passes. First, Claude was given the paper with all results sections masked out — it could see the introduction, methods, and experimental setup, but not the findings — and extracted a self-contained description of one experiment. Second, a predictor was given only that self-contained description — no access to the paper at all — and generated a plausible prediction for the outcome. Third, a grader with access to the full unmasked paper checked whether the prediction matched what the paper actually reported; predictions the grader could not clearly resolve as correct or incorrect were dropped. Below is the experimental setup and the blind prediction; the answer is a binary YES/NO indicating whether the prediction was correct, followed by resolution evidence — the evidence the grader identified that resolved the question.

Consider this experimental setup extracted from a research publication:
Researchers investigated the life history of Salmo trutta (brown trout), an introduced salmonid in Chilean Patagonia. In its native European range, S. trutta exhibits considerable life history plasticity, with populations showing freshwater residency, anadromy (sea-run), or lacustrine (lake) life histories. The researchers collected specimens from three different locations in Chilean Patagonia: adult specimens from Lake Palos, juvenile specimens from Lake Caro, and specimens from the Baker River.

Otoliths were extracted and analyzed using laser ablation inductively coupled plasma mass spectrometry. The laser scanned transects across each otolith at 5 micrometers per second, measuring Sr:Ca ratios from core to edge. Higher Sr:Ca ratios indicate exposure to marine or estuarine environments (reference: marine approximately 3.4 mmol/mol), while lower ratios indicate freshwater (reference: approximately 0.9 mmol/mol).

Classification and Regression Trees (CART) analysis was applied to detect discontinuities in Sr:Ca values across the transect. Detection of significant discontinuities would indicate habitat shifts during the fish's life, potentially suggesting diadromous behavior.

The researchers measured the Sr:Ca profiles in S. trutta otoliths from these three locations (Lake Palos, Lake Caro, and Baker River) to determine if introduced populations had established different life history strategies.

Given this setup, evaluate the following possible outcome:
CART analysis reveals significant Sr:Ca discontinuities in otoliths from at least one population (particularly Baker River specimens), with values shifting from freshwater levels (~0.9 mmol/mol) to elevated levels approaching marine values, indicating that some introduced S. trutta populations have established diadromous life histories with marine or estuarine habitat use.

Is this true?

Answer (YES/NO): NO